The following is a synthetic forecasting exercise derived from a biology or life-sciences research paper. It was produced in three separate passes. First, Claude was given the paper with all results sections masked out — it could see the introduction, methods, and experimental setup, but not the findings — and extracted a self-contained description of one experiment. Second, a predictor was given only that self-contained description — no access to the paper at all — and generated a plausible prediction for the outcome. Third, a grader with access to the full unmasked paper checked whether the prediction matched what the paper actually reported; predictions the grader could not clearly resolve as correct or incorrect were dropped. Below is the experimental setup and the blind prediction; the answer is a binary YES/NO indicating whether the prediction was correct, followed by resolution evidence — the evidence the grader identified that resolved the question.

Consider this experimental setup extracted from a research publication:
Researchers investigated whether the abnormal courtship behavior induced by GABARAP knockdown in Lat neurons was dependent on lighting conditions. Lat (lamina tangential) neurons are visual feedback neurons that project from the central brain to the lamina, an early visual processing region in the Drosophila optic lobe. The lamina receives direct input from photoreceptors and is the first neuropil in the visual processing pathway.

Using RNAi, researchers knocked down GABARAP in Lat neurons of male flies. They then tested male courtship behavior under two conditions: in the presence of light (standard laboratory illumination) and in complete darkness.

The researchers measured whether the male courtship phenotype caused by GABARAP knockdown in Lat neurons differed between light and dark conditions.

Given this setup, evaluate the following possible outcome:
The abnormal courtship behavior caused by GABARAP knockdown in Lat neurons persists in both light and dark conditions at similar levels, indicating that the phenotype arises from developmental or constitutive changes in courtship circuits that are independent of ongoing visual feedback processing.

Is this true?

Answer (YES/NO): NO